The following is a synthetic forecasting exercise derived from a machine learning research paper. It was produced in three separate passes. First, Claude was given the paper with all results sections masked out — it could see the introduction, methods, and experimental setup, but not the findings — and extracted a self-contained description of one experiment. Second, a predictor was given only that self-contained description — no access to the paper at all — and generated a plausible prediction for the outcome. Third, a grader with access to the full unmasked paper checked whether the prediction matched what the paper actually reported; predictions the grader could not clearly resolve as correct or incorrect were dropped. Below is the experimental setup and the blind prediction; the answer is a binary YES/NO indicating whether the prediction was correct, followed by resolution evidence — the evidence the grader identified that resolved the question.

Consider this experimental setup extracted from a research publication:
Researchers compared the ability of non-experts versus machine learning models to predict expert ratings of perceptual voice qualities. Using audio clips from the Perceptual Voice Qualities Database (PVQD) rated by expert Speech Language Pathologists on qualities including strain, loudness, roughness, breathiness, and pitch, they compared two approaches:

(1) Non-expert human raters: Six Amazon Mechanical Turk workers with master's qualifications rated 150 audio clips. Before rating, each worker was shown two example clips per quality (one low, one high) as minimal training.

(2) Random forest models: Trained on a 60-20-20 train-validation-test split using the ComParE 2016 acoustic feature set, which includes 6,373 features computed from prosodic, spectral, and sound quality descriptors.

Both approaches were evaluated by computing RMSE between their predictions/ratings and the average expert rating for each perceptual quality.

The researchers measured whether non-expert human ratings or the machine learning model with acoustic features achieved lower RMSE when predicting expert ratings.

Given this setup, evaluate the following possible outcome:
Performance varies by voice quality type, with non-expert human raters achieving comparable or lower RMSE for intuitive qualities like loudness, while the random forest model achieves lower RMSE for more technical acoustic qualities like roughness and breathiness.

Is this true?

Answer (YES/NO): NO